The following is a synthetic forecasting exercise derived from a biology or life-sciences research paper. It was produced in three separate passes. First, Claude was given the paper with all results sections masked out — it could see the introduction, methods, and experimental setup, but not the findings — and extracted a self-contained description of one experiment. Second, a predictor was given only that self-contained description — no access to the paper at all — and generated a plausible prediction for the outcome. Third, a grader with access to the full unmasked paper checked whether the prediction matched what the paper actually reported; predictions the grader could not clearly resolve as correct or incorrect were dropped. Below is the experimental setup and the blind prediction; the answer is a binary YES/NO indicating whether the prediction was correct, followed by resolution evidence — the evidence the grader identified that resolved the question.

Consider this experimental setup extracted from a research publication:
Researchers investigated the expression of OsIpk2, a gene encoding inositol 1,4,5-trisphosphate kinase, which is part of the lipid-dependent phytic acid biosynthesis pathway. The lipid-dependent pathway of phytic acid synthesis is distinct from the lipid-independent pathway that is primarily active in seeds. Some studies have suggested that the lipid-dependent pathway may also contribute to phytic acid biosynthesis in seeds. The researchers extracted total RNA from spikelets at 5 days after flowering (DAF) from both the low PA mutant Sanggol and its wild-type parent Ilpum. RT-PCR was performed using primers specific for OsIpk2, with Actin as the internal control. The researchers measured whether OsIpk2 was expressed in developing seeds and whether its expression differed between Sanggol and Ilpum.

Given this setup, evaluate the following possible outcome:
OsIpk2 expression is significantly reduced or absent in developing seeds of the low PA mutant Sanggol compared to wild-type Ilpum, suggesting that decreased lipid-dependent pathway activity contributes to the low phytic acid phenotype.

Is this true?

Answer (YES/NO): NO